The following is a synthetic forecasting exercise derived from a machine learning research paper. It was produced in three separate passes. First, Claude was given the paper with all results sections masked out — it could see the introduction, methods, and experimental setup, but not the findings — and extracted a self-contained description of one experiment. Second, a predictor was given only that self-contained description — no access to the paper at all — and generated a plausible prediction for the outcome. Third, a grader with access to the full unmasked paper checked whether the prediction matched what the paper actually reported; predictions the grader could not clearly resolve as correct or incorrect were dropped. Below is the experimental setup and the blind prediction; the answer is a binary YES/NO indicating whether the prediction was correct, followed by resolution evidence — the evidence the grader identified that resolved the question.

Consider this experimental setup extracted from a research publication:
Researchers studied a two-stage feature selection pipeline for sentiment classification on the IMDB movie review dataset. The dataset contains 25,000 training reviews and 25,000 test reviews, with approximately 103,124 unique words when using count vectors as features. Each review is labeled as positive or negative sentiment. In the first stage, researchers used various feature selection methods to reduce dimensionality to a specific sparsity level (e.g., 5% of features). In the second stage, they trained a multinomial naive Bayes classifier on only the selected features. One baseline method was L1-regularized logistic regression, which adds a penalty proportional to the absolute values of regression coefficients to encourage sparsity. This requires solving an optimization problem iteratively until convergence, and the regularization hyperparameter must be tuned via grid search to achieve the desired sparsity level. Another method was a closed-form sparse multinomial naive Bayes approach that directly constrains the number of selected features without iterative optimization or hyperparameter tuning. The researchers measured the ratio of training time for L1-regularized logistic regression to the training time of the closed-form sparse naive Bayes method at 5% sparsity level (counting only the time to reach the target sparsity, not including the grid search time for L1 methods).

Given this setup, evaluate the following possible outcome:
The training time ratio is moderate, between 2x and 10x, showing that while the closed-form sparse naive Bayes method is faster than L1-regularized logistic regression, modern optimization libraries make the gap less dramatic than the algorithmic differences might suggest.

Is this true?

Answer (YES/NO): NO